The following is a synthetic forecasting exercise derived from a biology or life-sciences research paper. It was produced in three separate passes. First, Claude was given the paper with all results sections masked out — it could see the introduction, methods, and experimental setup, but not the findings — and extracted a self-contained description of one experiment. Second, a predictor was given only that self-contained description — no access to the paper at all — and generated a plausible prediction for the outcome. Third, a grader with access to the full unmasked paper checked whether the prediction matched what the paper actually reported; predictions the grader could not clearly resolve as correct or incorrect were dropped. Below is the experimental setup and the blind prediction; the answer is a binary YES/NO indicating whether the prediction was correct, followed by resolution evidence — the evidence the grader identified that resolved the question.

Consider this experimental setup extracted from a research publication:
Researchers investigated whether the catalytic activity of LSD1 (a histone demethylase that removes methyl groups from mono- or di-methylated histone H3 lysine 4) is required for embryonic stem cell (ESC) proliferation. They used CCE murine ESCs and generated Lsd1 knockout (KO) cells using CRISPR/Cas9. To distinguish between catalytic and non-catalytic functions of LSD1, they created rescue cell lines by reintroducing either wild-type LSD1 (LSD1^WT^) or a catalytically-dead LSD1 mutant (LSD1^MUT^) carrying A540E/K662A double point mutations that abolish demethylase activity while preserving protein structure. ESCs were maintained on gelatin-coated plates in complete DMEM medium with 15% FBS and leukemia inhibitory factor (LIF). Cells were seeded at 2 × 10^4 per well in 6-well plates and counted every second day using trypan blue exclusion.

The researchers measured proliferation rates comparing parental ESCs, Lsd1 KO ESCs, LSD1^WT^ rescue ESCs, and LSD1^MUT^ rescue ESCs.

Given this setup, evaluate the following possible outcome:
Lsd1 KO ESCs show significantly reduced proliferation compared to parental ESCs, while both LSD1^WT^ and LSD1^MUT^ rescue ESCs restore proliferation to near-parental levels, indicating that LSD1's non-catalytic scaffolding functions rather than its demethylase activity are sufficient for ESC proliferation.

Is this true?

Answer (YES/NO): YES